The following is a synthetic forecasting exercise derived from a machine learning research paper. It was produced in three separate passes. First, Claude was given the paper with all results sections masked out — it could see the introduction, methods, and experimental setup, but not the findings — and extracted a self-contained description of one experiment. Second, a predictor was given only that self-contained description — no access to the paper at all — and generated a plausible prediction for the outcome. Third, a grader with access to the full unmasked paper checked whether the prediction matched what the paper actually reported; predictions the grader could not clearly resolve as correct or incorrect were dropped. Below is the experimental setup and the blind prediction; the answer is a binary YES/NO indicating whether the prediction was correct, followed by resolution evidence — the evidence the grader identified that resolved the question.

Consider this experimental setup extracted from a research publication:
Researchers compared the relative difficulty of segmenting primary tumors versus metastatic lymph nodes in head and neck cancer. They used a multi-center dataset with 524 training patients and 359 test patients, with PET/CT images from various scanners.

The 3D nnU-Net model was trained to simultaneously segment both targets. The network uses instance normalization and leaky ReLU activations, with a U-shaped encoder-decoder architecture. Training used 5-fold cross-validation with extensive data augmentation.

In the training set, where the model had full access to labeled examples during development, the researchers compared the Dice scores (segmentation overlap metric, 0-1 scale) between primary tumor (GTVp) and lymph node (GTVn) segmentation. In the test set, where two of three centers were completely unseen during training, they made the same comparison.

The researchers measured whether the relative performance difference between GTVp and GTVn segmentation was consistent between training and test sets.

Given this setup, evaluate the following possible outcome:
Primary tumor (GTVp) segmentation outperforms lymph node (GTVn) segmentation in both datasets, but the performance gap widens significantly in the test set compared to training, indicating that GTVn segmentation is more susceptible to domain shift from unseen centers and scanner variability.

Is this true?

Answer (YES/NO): NO